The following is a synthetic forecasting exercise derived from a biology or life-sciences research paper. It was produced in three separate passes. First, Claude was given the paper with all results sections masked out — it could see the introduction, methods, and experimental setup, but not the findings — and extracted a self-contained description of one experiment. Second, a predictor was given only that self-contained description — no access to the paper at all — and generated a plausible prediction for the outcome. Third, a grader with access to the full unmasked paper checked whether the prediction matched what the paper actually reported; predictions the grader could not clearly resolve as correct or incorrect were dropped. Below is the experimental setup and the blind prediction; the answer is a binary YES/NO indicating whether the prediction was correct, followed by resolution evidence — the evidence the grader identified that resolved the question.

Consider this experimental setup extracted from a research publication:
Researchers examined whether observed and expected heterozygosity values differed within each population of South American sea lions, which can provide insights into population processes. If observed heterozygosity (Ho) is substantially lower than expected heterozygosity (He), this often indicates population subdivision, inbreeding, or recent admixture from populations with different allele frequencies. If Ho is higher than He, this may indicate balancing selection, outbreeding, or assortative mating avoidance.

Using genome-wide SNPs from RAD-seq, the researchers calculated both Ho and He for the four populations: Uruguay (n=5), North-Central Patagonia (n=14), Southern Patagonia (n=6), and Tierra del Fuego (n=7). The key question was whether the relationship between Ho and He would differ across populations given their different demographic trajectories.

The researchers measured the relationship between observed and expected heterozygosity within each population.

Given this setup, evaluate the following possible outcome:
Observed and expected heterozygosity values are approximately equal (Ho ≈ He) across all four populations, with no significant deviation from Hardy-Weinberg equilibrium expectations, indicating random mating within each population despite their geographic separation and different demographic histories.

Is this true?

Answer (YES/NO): YES